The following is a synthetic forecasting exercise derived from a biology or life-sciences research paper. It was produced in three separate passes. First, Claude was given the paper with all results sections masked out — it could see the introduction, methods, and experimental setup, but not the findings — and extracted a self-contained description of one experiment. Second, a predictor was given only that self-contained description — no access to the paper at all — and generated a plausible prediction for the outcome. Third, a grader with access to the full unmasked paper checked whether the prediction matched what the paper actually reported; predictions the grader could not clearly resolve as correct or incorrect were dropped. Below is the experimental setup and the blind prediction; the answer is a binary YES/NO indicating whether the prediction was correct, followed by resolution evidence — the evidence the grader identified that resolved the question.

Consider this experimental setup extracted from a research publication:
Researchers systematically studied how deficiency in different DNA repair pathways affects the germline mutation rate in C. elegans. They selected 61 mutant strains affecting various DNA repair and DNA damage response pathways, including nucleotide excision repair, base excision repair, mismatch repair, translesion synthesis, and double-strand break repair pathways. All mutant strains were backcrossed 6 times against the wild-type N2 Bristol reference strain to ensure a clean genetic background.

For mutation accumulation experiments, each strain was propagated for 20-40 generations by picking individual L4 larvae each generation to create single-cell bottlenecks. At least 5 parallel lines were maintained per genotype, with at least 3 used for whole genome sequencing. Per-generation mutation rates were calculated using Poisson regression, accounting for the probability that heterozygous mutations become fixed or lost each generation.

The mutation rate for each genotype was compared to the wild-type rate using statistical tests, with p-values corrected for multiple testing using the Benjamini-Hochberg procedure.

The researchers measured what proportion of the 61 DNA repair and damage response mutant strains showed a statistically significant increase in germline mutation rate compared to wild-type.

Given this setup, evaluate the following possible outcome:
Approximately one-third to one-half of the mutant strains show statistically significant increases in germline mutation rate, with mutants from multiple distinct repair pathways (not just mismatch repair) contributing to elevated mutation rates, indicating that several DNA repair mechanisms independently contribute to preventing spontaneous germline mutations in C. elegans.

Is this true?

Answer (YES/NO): NO